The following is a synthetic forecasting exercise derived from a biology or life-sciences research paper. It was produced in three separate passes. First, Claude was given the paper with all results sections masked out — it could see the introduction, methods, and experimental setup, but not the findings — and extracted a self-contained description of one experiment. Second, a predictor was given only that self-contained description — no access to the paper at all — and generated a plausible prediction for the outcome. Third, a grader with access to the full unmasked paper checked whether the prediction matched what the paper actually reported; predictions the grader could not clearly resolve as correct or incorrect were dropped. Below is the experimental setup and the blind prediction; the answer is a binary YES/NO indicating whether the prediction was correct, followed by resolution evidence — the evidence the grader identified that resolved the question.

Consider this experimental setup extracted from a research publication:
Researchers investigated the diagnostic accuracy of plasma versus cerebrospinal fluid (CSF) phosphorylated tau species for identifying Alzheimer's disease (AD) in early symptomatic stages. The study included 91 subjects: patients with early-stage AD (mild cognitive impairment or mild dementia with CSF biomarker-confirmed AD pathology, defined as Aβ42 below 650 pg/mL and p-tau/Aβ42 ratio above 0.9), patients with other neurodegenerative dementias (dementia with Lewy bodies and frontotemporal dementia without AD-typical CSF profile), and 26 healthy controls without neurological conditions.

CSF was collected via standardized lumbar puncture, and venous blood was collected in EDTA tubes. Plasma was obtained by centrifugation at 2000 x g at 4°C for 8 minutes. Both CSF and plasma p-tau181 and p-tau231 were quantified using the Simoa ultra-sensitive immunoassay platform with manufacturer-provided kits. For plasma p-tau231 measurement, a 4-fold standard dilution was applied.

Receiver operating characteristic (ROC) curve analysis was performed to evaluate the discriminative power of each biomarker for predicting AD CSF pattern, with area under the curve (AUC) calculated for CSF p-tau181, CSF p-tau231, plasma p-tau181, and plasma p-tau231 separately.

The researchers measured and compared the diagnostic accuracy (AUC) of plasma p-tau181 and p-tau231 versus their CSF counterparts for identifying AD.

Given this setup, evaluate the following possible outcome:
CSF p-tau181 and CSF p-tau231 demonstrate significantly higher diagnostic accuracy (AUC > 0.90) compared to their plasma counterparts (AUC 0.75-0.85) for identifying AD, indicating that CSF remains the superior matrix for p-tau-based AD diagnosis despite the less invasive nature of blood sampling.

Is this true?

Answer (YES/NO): NO